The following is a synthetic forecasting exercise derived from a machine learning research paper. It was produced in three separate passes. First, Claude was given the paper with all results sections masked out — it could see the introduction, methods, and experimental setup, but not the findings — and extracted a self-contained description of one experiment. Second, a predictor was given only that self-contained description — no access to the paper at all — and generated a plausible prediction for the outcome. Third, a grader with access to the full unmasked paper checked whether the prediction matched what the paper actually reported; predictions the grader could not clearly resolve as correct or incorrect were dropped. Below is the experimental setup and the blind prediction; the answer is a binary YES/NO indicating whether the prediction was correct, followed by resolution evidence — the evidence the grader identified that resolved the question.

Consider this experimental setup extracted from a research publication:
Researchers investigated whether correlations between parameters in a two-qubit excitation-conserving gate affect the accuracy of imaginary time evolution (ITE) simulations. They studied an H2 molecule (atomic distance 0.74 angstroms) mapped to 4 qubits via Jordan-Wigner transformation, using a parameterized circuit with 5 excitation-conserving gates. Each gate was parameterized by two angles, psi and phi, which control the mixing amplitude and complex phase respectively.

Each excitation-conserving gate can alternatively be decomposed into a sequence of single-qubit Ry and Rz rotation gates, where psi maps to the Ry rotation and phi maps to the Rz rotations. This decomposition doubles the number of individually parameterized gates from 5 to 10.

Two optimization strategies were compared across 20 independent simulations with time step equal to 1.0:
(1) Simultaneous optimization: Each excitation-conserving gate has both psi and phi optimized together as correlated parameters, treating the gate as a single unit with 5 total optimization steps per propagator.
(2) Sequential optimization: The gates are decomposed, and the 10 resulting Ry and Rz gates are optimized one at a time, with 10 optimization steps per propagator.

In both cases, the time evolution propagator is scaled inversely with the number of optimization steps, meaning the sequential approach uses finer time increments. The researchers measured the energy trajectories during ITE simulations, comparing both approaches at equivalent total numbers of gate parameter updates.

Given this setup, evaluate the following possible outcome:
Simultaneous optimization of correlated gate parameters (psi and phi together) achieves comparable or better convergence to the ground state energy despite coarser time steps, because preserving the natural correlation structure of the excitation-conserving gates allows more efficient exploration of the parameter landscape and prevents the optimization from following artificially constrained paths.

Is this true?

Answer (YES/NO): YES